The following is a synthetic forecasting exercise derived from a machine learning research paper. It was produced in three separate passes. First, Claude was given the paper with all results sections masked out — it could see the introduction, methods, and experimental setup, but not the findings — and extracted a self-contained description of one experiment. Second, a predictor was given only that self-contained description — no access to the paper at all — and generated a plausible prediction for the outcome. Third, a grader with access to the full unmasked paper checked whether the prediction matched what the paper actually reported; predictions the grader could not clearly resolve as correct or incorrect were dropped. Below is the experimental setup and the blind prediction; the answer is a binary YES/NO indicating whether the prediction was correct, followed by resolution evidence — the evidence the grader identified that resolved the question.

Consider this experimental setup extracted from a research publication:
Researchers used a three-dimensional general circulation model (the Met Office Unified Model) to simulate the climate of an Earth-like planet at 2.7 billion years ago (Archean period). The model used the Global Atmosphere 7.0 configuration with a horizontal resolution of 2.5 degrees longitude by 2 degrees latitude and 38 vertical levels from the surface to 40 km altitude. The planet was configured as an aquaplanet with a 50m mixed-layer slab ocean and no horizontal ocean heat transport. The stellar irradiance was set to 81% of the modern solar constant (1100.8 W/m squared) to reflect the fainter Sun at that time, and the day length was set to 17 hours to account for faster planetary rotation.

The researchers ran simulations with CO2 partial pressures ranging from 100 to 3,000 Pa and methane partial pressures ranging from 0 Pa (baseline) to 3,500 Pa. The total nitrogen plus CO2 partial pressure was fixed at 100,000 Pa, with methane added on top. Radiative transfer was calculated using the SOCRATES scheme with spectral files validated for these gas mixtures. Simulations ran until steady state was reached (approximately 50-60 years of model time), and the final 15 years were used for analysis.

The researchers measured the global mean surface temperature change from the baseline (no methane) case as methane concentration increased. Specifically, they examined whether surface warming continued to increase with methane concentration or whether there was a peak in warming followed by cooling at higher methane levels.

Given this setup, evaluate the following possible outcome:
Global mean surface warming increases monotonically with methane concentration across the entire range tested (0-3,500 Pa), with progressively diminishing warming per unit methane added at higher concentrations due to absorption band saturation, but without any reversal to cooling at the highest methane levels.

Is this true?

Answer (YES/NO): NO